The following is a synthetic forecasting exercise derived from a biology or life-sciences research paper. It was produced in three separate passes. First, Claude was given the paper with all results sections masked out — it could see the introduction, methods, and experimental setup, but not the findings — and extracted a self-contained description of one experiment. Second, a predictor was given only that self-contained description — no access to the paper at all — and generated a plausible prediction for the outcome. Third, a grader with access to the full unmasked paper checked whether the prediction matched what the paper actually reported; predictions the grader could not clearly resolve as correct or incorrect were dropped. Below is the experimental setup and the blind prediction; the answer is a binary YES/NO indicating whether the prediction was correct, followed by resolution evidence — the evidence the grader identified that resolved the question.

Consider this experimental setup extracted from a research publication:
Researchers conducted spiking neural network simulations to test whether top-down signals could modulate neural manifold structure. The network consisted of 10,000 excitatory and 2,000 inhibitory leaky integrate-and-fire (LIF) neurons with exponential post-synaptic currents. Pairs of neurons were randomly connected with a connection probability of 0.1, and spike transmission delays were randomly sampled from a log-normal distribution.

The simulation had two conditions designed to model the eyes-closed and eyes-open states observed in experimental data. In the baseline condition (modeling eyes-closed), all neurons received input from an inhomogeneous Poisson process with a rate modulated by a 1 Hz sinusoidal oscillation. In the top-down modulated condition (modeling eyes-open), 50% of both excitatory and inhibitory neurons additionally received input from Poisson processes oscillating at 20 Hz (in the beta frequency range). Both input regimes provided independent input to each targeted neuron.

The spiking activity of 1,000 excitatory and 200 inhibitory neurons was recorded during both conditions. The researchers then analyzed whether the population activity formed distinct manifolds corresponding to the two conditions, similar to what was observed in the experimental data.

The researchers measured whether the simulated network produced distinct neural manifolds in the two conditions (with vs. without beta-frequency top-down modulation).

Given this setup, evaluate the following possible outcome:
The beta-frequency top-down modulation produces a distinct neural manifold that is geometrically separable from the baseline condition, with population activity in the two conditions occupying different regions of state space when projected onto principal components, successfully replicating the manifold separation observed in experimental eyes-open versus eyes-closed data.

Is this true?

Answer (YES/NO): YES